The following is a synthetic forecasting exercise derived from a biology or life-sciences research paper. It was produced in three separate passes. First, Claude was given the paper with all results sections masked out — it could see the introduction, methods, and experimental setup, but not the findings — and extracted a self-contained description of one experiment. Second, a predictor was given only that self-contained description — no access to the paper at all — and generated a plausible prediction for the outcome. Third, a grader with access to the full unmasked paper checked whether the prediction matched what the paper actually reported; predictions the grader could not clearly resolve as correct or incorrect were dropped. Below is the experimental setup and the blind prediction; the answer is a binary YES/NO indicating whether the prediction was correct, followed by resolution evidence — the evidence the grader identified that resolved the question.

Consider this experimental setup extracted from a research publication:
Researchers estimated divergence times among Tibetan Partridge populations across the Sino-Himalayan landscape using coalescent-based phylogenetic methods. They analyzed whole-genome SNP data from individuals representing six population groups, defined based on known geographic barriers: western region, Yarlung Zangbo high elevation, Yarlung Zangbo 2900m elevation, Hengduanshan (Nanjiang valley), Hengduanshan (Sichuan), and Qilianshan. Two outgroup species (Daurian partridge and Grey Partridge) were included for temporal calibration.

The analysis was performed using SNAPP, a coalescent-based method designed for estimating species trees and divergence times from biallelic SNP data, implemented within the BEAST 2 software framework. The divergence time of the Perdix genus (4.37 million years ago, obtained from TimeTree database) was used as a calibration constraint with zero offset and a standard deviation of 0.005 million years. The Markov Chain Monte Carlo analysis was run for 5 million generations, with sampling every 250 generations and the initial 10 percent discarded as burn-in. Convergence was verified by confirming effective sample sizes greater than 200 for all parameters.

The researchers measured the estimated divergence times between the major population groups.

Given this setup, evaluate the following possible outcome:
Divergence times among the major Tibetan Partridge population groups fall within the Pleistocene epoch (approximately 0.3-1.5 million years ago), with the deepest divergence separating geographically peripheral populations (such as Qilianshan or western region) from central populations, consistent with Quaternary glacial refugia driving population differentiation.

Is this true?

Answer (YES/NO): NO